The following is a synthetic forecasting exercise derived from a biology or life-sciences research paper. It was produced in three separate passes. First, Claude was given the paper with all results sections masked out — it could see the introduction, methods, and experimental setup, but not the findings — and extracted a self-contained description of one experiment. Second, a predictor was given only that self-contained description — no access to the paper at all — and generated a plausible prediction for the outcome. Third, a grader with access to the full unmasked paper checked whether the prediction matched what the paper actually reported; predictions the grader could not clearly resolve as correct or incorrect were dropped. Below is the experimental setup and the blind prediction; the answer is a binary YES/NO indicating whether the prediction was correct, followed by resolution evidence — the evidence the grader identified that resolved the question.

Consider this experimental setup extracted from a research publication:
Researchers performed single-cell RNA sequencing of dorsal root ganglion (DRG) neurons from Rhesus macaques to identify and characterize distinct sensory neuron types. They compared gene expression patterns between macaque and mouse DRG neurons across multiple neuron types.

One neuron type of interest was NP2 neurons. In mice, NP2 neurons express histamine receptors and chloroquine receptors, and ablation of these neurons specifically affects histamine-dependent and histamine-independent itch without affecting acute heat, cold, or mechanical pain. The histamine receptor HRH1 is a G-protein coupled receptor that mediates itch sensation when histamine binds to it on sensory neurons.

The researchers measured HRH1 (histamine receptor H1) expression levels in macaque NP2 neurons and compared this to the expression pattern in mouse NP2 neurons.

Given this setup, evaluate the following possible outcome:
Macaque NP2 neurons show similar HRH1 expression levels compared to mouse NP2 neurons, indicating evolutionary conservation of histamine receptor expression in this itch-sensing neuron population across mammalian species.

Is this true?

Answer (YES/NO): NO